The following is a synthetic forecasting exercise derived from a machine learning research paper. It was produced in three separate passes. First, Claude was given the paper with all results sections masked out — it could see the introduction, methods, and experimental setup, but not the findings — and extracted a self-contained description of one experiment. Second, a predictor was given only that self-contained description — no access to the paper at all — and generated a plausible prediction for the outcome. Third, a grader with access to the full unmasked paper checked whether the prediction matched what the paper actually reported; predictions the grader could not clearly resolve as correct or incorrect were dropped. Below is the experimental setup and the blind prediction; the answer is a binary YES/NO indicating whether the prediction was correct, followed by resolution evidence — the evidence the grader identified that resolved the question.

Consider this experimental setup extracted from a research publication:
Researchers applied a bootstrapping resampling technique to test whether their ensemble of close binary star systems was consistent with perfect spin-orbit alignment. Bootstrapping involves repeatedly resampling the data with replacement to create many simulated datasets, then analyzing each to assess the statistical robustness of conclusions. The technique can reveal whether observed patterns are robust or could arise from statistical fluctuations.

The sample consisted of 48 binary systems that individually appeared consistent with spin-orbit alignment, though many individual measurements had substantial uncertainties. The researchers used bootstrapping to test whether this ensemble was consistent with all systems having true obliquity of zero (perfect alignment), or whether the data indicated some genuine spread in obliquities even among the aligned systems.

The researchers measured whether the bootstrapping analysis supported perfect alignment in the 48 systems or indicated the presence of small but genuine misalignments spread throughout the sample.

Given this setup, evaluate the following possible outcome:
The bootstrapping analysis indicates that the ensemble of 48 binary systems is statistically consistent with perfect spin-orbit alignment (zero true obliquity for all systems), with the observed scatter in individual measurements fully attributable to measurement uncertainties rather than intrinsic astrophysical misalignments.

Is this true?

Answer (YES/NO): YES